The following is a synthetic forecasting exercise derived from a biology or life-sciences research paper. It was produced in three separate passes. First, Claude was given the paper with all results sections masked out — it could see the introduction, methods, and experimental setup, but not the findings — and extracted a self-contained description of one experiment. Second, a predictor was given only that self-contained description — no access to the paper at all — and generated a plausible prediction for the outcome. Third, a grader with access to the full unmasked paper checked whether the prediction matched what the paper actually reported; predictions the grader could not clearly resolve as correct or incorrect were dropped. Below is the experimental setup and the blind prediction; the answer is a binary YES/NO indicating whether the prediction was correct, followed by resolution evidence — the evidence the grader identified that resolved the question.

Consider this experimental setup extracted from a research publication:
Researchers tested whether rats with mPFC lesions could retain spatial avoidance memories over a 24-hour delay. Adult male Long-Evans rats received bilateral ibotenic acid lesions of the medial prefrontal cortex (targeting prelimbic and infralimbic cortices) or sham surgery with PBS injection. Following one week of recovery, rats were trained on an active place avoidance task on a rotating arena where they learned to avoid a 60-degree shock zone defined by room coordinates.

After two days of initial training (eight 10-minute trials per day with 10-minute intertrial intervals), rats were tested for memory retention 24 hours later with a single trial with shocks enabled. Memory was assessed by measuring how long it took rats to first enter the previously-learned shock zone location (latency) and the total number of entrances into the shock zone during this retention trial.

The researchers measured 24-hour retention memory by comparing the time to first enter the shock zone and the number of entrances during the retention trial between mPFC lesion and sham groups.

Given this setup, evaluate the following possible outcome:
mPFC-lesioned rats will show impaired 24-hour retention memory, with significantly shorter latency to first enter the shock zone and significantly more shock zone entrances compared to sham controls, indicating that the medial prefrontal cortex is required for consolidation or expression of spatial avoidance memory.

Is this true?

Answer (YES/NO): NO